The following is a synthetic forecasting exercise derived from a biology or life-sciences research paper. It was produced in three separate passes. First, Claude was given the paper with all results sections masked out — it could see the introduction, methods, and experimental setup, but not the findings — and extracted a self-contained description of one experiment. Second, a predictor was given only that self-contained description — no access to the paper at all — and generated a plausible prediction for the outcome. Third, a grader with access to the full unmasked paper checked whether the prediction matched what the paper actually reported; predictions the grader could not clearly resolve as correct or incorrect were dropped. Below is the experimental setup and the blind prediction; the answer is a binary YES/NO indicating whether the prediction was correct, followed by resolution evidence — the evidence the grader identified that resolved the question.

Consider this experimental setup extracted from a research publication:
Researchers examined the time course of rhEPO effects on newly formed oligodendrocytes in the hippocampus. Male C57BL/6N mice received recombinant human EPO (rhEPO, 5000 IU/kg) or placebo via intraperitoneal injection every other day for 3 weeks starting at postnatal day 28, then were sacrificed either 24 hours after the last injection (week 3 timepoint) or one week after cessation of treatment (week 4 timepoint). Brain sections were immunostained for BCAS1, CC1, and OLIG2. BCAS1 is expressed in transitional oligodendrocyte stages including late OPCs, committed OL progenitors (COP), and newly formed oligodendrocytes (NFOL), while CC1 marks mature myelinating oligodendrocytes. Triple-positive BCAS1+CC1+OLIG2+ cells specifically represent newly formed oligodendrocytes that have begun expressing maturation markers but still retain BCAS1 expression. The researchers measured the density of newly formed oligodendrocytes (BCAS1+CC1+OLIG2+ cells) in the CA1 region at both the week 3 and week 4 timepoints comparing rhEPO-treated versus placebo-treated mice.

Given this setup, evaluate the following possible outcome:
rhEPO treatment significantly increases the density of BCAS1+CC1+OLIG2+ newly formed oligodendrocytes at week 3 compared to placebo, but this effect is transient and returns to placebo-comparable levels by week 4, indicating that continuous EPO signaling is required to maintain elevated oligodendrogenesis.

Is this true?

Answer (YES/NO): NO